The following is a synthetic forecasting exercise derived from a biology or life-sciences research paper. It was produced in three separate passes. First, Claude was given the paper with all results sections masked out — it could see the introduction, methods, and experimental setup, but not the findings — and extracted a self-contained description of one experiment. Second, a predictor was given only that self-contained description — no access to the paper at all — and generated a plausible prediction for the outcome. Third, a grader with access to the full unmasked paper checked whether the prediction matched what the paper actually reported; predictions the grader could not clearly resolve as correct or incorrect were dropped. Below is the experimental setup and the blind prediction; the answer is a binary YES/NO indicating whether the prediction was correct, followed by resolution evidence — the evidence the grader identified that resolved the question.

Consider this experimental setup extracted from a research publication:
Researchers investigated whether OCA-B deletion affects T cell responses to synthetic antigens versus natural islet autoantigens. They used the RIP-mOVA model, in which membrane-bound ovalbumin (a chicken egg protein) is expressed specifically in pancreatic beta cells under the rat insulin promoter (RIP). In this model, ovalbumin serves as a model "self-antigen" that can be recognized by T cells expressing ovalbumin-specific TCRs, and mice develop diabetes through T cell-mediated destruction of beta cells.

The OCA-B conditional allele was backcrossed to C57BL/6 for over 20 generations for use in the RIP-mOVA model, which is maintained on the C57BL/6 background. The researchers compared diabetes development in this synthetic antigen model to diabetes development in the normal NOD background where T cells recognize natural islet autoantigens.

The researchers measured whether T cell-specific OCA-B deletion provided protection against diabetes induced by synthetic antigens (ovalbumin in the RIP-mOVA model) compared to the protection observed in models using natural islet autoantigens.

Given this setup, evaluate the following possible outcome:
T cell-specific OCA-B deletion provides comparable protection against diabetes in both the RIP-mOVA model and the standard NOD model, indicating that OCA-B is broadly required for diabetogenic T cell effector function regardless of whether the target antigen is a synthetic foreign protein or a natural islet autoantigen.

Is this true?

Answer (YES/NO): NO